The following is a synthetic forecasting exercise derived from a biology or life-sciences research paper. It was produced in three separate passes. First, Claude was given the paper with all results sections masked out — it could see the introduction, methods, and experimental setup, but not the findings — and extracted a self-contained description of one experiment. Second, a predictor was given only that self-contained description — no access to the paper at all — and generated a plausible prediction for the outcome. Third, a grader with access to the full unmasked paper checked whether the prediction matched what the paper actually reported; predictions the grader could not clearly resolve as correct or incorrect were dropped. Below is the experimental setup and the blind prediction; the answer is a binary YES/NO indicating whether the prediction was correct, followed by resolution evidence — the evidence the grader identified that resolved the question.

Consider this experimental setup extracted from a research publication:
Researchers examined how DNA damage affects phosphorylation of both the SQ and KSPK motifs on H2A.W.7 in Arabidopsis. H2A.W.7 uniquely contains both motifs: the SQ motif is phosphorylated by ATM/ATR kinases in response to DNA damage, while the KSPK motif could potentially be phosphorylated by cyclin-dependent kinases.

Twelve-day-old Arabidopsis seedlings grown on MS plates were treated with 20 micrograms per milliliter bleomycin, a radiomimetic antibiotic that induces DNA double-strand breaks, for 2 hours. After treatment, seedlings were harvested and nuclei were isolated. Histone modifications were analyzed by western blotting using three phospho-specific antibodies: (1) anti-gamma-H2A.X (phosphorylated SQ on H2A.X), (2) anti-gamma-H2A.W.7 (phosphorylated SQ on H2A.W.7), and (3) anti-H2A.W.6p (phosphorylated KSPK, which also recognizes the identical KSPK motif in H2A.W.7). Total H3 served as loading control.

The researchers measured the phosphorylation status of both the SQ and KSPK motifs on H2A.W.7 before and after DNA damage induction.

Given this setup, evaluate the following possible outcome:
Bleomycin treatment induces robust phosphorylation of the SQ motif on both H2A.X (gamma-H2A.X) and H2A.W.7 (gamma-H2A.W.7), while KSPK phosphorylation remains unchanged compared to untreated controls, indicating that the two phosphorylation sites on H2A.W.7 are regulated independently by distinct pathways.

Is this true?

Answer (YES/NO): YES